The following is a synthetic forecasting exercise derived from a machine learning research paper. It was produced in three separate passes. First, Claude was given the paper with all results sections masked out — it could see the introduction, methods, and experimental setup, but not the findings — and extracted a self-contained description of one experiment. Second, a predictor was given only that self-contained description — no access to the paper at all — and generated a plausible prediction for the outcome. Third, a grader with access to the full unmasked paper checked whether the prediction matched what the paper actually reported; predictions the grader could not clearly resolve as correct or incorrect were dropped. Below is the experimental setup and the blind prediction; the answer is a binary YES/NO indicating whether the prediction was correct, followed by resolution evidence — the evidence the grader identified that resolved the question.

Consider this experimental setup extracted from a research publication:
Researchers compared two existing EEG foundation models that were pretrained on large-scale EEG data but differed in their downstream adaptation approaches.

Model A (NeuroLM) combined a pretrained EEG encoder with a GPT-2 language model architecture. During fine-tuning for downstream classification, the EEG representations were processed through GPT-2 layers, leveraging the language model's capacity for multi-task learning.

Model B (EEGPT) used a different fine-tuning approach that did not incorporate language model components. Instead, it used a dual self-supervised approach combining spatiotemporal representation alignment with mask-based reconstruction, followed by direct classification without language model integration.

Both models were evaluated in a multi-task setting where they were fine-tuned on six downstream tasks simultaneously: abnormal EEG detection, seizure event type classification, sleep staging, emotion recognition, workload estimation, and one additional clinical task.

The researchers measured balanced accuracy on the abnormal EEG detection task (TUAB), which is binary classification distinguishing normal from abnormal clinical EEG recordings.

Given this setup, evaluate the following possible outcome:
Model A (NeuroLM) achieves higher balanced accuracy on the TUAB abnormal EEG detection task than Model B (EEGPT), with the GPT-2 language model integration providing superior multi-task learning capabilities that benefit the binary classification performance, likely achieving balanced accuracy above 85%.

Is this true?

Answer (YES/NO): NO